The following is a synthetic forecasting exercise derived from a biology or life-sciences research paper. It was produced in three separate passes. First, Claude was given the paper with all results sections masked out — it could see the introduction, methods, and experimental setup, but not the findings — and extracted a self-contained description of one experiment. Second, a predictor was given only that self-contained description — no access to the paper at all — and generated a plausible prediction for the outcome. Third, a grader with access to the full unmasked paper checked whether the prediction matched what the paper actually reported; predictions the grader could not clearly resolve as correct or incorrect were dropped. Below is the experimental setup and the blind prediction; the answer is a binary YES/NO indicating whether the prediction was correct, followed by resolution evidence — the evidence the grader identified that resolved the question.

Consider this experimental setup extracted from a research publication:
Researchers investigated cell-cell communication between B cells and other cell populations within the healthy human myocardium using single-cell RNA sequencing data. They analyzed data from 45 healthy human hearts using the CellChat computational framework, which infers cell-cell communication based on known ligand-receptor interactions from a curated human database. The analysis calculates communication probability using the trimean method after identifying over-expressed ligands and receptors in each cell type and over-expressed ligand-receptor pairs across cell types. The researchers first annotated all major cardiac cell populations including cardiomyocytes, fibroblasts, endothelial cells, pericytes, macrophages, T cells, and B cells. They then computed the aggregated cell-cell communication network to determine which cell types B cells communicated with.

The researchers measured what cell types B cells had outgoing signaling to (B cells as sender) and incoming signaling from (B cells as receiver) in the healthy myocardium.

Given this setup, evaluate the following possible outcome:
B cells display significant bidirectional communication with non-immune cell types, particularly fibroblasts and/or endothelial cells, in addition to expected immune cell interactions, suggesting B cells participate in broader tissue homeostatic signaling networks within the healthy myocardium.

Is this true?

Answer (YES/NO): YES